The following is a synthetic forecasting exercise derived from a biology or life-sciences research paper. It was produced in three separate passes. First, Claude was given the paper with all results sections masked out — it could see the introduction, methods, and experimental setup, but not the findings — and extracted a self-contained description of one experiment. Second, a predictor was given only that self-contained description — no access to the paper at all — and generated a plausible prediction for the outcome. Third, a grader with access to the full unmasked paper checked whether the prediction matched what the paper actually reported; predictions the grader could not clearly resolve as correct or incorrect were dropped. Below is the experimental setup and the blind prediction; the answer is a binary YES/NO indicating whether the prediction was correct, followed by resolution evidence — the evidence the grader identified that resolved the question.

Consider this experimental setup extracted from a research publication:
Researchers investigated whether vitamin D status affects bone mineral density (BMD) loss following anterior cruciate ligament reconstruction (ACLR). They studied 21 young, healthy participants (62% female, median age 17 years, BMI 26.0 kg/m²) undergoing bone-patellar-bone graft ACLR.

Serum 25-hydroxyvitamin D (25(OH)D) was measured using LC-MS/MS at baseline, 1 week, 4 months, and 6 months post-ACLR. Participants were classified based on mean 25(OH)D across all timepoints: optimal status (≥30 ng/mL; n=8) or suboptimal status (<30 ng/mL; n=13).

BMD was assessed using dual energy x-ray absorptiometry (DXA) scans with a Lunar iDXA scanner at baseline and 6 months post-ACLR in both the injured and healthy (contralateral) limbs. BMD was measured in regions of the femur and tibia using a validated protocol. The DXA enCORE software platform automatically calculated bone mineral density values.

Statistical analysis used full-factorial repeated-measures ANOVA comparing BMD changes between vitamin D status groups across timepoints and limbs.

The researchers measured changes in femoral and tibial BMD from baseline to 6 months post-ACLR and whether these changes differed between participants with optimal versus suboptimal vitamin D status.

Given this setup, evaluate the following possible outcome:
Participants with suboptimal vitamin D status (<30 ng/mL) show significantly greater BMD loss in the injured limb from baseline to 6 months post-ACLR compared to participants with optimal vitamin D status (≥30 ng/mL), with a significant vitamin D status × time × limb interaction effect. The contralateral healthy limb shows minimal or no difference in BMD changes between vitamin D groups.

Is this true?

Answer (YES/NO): NO